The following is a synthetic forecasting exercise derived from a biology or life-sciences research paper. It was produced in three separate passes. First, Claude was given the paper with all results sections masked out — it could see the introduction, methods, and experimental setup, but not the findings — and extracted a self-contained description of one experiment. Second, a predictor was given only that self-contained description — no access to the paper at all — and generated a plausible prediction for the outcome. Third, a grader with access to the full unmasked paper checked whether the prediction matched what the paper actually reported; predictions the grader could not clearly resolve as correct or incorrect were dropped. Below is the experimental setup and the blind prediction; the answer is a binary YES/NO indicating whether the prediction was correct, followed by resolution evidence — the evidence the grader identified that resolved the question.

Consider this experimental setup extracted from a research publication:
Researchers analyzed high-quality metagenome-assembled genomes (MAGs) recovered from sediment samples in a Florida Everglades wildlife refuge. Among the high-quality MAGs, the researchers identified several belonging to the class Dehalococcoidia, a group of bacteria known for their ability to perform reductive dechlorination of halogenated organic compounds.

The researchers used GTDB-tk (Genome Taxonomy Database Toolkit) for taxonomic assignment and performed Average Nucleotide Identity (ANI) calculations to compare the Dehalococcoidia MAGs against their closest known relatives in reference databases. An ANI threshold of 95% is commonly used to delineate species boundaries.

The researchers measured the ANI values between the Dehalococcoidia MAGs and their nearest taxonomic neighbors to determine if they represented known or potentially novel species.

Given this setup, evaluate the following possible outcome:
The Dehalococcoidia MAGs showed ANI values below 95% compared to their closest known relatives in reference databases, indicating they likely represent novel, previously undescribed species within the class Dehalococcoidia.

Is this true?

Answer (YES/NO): YES